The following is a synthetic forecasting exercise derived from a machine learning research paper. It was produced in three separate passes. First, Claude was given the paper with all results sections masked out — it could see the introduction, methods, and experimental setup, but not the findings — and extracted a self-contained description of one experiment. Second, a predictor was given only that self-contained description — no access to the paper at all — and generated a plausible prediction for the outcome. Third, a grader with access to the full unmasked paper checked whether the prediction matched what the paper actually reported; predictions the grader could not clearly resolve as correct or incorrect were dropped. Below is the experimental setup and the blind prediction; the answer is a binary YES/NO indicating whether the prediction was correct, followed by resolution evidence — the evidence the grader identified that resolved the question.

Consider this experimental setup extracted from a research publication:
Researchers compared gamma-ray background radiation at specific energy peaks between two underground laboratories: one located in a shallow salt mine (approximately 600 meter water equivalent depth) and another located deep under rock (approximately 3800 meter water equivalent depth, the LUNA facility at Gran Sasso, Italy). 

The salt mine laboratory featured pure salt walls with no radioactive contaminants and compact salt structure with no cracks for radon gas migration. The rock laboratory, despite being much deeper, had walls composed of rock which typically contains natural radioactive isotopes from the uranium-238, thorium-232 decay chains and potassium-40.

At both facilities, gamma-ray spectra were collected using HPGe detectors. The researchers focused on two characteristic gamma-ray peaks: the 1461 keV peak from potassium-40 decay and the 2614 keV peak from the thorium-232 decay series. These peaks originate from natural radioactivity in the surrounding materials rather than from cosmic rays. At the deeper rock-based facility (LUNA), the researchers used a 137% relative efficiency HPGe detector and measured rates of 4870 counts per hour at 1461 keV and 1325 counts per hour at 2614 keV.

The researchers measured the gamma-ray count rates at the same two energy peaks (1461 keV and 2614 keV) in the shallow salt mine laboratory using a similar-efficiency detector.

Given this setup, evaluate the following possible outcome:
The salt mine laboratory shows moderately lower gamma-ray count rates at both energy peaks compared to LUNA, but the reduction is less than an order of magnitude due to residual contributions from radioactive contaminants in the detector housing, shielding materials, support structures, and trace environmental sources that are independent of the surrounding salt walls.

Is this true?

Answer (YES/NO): NO